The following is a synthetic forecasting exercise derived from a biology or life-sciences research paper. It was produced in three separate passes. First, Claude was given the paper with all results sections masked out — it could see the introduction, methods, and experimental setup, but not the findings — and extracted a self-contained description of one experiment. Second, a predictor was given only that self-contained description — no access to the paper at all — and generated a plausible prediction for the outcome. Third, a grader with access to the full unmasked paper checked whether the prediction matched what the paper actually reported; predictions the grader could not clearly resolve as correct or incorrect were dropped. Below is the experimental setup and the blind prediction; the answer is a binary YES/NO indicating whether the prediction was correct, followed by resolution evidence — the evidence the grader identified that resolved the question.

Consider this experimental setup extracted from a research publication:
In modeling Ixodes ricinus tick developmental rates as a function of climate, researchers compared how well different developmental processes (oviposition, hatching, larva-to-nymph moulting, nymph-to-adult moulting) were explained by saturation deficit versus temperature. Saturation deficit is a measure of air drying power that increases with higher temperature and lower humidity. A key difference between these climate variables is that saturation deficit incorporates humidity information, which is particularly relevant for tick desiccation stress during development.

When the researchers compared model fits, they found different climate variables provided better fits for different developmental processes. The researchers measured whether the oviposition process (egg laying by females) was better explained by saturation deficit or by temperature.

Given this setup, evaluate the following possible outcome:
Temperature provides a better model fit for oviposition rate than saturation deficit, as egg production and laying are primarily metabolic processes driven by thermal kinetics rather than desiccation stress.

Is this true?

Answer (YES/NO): NO